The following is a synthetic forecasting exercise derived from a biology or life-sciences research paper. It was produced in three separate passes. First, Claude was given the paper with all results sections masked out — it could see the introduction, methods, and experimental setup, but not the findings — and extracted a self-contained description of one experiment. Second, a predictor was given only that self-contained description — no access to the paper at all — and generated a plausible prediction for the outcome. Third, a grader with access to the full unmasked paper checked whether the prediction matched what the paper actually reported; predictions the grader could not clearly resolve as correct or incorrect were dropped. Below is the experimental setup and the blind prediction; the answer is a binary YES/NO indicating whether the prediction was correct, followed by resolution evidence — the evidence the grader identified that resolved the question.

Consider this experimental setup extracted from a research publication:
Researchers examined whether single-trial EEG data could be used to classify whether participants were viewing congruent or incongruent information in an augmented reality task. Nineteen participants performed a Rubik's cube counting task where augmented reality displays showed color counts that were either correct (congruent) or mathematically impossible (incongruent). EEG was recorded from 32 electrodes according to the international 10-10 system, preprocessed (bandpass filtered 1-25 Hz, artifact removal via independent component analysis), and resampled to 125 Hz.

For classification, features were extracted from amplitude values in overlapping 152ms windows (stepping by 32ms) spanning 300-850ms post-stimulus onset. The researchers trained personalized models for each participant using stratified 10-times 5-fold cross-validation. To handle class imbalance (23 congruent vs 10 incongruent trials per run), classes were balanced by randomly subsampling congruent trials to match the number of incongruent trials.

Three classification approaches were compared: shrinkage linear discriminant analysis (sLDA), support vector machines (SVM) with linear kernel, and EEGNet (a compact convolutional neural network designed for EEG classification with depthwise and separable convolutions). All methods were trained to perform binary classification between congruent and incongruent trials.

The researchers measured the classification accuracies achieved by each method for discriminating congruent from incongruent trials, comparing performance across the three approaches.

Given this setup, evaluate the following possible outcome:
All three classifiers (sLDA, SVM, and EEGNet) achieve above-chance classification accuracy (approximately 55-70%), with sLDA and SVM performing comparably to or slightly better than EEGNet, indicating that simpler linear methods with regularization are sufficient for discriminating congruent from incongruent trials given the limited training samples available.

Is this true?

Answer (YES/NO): NO